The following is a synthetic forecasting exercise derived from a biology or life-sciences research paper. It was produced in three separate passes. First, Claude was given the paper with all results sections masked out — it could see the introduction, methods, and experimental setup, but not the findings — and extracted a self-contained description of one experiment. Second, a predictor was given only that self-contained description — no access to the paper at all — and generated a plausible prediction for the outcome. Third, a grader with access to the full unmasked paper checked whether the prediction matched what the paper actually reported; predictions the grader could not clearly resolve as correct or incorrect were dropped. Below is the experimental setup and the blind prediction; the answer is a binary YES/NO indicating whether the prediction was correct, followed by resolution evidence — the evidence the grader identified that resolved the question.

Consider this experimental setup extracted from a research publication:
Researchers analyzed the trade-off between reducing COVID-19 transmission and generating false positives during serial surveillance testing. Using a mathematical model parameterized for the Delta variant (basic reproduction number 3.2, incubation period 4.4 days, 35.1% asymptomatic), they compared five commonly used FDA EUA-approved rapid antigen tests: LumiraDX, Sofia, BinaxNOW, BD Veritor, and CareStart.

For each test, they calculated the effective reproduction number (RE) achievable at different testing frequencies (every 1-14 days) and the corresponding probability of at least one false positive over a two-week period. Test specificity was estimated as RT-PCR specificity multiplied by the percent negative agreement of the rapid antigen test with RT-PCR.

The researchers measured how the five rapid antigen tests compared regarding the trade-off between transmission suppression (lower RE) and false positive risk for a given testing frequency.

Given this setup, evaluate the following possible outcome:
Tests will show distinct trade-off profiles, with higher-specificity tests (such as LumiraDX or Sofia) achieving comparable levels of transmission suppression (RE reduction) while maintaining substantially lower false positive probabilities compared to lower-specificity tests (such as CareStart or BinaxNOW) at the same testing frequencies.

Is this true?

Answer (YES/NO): NO